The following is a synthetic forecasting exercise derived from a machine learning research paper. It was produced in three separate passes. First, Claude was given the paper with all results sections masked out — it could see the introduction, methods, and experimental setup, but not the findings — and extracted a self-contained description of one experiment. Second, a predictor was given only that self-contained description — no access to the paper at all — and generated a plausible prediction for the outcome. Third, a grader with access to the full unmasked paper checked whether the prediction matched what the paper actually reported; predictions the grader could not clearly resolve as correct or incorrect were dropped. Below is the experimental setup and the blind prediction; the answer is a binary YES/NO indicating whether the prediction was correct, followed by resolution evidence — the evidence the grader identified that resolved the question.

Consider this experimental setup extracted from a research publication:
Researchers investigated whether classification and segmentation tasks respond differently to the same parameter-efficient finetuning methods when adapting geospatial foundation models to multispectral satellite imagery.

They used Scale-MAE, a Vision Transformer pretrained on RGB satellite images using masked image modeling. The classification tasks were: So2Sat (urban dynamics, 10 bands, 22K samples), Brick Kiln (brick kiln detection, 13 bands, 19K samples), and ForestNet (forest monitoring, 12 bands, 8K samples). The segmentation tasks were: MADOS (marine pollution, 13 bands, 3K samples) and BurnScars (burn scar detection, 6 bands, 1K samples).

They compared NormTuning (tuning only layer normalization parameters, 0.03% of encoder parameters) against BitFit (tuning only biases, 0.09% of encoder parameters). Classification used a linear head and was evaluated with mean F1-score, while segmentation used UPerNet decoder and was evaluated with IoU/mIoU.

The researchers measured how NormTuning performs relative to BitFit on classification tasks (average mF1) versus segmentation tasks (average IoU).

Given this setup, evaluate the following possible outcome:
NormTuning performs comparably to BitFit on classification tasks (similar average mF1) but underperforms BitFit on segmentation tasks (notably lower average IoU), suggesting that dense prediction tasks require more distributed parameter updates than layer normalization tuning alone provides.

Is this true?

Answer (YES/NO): NO